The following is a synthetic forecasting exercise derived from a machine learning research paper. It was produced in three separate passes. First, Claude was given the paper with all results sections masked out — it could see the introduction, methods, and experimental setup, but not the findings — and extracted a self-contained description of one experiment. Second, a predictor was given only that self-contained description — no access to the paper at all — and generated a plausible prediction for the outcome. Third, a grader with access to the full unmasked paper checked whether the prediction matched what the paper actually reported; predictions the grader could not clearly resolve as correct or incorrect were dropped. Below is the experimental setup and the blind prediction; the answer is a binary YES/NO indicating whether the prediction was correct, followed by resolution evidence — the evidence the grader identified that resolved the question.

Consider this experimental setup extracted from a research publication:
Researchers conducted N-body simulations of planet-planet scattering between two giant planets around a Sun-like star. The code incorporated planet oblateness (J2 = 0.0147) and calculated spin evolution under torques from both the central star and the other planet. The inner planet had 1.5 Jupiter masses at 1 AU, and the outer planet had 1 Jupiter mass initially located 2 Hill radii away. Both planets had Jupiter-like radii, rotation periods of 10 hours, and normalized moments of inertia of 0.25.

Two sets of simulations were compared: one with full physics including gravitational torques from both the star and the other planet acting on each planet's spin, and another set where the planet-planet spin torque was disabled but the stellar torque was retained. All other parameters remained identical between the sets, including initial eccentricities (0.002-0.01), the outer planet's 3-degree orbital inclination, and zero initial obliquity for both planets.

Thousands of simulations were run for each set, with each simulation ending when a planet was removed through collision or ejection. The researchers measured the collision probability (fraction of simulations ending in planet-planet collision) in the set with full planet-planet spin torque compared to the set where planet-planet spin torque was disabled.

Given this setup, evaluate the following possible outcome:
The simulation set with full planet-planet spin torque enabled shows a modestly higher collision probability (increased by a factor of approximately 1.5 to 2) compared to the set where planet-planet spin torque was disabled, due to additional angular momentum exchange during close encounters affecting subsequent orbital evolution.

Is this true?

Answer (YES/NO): NO